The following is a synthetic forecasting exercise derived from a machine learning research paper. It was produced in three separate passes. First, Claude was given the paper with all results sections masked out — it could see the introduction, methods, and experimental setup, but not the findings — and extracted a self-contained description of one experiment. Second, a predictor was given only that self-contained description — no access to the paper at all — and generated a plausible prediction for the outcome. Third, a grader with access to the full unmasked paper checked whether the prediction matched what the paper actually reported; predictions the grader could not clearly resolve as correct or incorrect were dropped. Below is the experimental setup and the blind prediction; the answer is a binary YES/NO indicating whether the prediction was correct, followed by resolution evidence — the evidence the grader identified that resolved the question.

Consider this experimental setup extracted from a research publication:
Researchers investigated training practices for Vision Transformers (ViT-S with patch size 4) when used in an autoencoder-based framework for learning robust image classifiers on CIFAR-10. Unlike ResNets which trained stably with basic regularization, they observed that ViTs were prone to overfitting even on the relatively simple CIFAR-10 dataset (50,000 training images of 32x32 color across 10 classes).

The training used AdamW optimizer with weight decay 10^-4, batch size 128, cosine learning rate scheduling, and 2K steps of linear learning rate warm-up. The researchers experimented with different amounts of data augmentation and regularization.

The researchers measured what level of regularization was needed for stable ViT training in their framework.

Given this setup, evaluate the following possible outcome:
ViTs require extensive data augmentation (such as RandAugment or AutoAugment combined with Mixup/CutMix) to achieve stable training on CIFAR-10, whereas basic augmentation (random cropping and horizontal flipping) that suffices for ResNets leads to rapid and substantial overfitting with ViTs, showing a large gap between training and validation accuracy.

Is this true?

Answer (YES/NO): YES